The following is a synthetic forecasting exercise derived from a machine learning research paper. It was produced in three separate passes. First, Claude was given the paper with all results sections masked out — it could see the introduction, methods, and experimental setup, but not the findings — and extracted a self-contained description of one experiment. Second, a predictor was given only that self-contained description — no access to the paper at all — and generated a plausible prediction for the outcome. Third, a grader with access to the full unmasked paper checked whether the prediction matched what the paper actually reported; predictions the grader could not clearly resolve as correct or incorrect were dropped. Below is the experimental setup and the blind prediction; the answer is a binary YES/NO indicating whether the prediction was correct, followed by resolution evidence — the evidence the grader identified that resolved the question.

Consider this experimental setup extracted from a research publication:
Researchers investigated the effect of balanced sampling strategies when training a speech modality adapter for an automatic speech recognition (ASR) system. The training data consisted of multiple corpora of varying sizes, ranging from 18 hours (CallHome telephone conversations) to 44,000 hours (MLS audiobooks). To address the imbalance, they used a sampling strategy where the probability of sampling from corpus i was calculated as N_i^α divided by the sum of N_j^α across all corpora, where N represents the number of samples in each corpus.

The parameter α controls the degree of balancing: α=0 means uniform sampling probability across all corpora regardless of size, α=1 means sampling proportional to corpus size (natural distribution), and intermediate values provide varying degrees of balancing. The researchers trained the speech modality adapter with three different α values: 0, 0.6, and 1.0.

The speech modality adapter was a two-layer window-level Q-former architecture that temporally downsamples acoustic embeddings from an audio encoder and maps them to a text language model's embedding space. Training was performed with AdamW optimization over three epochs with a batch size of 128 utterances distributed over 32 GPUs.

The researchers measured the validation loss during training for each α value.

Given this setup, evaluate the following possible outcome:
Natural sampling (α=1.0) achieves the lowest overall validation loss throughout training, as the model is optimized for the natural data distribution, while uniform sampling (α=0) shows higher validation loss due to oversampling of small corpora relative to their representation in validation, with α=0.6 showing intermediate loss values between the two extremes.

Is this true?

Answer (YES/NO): NO